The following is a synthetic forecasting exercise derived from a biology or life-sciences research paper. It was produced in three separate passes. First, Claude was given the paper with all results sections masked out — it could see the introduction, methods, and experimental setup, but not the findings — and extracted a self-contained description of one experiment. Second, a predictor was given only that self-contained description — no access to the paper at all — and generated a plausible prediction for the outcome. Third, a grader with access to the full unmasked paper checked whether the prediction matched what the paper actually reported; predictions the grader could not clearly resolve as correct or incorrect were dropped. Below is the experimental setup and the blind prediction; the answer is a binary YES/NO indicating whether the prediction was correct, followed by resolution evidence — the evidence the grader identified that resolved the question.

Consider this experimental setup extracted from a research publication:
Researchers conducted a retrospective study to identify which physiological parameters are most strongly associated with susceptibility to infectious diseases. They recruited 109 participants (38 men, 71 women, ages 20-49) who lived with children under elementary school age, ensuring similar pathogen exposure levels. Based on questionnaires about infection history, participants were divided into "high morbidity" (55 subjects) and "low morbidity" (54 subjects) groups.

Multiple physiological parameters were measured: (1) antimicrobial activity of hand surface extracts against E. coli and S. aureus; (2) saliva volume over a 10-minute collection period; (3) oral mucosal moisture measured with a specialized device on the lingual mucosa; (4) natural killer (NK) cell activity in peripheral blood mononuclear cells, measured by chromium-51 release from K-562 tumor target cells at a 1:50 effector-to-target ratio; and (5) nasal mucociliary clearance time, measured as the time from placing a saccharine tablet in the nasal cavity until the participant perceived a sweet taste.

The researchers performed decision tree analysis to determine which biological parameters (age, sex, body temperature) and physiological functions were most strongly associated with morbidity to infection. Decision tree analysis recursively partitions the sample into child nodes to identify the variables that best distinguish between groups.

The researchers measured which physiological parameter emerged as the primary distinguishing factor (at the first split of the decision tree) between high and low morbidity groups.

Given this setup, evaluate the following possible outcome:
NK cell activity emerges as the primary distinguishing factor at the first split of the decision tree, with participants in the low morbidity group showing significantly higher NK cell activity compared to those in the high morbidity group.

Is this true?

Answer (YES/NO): NO